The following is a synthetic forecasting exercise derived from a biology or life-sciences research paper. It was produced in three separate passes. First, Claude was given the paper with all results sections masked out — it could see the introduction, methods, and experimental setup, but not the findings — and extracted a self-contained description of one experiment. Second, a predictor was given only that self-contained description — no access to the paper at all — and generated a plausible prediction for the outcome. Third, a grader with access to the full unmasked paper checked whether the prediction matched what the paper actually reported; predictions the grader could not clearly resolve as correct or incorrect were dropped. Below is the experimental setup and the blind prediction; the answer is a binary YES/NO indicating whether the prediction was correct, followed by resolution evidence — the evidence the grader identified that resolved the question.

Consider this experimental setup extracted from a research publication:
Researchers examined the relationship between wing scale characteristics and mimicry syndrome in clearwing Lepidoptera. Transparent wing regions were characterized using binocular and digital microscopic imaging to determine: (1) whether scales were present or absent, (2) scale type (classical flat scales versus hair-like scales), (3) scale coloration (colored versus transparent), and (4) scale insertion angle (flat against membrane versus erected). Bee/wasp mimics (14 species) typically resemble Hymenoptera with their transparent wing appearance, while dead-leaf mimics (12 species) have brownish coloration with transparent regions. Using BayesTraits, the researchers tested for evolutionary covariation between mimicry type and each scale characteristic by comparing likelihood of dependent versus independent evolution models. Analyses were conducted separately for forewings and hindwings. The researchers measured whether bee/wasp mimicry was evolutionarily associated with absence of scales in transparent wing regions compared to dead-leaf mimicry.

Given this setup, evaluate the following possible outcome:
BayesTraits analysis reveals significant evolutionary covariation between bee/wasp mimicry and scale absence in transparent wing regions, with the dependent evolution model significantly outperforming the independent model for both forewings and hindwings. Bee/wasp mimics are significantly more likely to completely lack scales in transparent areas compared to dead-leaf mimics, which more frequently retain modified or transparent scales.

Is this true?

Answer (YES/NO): NO